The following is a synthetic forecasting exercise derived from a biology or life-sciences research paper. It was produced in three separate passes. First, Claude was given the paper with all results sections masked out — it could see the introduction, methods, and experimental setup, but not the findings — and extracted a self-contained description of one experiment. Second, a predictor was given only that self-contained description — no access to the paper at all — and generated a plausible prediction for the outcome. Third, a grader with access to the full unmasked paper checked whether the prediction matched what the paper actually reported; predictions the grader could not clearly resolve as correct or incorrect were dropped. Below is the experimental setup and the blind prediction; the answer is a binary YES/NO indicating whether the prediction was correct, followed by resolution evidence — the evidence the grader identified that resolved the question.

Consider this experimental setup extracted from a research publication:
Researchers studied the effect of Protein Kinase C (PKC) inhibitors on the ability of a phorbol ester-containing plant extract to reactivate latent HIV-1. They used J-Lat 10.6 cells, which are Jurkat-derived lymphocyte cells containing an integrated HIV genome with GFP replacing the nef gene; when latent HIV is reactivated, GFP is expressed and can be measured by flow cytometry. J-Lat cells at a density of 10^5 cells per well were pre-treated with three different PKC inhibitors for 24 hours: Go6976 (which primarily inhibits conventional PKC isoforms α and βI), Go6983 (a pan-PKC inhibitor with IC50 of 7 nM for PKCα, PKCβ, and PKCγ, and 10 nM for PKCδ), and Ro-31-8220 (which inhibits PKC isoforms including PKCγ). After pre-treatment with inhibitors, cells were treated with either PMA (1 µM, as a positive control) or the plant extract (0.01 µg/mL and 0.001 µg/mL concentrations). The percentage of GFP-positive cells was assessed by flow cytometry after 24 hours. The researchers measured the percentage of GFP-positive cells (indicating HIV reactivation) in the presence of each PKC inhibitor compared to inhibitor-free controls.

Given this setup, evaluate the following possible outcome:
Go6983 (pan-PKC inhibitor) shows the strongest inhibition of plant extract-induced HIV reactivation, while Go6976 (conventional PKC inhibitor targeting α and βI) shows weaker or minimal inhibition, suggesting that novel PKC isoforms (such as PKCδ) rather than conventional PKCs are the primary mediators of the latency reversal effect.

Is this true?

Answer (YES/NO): NO